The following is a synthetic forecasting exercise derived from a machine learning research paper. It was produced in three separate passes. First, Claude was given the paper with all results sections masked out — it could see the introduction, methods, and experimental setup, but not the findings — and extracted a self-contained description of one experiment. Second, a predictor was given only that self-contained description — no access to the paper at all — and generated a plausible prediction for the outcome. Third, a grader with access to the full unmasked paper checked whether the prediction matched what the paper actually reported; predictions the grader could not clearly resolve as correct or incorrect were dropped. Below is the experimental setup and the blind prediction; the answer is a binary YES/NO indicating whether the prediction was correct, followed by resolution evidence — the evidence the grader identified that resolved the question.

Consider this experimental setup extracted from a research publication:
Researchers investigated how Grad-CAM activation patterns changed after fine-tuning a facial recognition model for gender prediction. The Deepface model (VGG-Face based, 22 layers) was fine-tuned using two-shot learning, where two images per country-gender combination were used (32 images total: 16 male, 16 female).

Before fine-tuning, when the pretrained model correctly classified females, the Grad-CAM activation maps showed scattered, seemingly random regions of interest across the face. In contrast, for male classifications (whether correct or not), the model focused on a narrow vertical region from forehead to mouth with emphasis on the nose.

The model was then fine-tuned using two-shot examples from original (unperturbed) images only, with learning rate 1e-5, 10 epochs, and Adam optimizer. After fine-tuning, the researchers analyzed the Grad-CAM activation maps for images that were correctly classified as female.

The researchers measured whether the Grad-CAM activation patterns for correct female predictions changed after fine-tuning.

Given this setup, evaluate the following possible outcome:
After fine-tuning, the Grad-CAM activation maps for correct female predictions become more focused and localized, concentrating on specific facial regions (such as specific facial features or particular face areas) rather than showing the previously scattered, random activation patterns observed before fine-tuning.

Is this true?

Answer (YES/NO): YES